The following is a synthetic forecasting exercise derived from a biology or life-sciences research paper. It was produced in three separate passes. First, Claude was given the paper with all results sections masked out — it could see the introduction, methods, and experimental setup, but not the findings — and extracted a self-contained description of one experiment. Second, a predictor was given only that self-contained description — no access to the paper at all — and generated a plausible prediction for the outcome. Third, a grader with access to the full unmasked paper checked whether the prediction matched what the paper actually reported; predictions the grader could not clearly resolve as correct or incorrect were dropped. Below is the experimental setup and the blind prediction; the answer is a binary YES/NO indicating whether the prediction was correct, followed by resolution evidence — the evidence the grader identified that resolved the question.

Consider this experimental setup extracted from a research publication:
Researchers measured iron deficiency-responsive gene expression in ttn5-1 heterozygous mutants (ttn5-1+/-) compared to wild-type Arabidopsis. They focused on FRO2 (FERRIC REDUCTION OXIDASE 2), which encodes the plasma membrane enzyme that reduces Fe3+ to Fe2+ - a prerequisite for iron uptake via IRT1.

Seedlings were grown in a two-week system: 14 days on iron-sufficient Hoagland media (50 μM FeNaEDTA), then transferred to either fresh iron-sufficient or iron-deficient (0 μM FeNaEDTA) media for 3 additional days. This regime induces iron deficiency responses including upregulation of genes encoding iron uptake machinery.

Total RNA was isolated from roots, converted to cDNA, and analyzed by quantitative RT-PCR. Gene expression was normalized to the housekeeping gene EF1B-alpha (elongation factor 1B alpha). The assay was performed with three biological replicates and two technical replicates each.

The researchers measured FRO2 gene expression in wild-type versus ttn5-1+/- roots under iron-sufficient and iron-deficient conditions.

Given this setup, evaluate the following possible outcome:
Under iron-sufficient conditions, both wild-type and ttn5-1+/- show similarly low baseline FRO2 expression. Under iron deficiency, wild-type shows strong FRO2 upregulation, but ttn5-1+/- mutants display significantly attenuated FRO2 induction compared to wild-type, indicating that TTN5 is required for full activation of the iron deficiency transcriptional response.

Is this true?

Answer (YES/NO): NO